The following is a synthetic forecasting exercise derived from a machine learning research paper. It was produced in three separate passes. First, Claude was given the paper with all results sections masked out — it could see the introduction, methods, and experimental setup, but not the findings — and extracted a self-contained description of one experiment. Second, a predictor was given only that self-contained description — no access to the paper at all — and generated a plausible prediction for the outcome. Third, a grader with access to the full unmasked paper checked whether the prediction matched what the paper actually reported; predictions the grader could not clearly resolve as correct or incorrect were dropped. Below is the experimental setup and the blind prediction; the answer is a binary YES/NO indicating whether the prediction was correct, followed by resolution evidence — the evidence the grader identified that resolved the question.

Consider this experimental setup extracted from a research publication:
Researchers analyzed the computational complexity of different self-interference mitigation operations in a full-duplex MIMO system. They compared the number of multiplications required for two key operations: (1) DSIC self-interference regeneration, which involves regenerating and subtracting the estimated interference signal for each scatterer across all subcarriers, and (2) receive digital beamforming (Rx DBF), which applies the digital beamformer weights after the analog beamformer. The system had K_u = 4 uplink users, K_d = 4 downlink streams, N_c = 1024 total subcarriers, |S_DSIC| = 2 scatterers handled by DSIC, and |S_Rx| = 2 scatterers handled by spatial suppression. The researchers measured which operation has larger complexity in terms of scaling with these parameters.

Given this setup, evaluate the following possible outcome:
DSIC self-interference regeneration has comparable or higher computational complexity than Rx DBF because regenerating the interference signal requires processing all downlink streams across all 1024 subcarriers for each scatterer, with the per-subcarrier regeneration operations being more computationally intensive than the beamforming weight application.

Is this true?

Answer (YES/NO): YES